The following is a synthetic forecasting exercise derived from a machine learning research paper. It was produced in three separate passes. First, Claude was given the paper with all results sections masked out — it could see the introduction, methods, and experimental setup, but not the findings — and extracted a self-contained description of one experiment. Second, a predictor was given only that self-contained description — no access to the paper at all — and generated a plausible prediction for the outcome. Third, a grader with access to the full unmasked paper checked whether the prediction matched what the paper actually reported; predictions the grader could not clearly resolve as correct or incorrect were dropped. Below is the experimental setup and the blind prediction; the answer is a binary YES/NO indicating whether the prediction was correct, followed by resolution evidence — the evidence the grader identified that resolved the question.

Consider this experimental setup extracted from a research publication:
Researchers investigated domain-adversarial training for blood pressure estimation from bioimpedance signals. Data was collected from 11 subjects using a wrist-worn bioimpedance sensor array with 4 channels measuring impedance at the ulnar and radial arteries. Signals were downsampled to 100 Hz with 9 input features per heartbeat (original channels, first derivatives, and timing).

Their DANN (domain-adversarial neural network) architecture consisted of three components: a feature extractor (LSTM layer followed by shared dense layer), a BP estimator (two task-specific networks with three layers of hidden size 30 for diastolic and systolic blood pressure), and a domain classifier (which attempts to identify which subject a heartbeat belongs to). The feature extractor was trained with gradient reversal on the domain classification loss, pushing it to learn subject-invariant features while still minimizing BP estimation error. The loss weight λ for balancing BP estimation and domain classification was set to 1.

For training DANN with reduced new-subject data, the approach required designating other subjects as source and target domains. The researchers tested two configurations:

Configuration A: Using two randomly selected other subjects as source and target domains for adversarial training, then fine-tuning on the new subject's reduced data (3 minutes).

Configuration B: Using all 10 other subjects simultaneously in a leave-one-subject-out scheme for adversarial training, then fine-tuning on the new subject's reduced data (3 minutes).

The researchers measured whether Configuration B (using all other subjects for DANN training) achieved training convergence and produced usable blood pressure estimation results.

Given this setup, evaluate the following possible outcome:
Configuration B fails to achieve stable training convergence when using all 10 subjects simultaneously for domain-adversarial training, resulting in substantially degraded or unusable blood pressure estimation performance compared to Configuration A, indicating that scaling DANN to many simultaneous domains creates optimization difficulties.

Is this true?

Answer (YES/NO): YES